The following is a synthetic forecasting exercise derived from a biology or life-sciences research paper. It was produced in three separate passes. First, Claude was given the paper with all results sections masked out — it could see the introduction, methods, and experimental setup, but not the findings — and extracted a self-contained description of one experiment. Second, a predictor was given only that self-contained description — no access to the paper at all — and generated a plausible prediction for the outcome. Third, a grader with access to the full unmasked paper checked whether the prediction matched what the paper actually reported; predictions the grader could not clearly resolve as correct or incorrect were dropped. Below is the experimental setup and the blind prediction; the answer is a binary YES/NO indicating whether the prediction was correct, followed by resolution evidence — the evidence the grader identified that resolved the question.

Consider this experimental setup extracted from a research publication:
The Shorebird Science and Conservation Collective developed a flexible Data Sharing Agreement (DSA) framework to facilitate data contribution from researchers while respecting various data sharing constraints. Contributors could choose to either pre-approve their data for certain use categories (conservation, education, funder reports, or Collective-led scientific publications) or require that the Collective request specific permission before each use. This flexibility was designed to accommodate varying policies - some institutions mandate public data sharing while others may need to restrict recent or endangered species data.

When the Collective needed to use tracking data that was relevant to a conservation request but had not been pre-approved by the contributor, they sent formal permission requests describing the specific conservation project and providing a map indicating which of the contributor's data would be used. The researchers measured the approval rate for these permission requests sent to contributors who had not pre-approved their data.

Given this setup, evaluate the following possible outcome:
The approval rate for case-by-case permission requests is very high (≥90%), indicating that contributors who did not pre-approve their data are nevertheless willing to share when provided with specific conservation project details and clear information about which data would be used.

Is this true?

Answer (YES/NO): YES